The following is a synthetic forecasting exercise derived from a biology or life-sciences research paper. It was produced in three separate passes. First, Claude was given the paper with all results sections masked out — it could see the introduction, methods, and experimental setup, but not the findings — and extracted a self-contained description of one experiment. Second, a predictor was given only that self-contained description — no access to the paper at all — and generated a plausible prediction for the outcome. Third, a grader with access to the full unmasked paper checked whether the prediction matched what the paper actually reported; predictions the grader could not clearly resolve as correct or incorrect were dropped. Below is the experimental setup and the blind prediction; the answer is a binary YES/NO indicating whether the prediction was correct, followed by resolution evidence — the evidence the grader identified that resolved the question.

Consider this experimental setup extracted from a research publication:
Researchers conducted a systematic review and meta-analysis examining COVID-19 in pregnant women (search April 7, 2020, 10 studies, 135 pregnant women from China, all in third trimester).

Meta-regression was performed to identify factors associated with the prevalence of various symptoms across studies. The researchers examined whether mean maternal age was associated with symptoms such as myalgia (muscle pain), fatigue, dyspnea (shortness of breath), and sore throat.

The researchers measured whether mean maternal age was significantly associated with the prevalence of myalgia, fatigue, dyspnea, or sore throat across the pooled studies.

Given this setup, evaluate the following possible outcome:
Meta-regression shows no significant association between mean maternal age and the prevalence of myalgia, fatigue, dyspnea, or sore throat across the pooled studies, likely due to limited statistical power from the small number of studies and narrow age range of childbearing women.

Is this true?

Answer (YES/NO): YES